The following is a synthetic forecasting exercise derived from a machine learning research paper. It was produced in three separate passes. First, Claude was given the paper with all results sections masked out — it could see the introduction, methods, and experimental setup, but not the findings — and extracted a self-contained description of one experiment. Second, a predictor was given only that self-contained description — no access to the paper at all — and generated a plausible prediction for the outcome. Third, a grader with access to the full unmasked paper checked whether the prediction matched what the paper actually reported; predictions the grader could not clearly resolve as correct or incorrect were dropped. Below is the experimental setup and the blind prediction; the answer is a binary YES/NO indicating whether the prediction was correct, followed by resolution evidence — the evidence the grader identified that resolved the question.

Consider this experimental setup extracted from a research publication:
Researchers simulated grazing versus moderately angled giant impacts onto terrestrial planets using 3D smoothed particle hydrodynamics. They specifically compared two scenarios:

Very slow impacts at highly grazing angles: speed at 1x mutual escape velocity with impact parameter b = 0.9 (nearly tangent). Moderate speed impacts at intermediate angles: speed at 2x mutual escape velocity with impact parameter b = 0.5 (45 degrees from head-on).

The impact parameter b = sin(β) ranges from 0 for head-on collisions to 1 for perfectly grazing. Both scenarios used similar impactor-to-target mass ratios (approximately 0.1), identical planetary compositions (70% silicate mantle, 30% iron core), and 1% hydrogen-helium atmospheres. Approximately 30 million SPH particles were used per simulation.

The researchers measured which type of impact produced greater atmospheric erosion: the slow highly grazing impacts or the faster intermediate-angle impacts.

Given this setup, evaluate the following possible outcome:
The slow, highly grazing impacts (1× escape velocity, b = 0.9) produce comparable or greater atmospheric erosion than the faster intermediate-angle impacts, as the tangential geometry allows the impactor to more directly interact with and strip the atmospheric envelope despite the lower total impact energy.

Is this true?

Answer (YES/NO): NO